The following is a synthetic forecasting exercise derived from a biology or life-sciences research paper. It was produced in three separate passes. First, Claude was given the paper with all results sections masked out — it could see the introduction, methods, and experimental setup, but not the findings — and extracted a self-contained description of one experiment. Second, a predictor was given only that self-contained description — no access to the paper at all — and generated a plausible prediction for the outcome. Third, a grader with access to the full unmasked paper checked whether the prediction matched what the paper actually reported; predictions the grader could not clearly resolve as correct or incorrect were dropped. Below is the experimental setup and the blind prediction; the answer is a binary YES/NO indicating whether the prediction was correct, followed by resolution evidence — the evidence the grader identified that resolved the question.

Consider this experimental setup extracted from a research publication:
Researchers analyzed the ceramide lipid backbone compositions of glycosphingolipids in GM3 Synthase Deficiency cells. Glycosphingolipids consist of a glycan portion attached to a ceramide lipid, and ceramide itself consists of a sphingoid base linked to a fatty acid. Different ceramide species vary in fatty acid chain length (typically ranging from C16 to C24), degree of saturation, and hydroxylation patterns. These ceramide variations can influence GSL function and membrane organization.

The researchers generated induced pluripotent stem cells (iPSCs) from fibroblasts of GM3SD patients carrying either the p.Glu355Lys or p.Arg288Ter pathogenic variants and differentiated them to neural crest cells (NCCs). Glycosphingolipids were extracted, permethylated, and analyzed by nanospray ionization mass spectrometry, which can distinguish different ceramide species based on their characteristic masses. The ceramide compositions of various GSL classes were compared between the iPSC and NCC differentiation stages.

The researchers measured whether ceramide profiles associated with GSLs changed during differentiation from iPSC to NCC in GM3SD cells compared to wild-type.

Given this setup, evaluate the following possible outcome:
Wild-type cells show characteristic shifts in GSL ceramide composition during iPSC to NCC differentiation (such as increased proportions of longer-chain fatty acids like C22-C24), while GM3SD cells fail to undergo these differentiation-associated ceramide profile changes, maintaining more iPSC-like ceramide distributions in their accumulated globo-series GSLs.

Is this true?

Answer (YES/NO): NO